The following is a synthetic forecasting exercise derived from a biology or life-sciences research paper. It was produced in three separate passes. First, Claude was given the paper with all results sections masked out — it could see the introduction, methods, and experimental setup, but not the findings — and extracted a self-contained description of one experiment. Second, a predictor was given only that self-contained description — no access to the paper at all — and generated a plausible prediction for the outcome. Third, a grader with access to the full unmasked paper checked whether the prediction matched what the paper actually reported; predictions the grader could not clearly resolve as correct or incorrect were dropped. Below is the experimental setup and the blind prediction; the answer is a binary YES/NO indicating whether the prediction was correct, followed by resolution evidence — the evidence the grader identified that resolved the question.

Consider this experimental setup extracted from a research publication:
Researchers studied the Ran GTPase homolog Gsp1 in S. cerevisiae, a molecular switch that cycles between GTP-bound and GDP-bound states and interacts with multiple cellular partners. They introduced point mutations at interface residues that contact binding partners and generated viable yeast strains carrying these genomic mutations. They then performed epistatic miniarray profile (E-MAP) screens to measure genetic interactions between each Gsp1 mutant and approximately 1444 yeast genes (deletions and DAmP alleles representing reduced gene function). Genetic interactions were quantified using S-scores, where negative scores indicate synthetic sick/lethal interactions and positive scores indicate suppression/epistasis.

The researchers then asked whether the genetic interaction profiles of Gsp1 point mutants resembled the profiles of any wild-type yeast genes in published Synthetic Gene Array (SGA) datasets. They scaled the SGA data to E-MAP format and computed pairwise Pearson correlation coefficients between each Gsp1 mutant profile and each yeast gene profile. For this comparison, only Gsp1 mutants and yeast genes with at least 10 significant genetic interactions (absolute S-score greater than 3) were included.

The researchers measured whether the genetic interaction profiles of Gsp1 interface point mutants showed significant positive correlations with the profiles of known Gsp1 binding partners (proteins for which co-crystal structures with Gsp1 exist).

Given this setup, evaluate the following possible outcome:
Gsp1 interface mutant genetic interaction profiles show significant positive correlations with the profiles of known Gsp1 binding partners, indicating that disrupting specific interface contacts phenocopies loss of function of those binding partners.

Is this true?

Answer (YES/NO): NO